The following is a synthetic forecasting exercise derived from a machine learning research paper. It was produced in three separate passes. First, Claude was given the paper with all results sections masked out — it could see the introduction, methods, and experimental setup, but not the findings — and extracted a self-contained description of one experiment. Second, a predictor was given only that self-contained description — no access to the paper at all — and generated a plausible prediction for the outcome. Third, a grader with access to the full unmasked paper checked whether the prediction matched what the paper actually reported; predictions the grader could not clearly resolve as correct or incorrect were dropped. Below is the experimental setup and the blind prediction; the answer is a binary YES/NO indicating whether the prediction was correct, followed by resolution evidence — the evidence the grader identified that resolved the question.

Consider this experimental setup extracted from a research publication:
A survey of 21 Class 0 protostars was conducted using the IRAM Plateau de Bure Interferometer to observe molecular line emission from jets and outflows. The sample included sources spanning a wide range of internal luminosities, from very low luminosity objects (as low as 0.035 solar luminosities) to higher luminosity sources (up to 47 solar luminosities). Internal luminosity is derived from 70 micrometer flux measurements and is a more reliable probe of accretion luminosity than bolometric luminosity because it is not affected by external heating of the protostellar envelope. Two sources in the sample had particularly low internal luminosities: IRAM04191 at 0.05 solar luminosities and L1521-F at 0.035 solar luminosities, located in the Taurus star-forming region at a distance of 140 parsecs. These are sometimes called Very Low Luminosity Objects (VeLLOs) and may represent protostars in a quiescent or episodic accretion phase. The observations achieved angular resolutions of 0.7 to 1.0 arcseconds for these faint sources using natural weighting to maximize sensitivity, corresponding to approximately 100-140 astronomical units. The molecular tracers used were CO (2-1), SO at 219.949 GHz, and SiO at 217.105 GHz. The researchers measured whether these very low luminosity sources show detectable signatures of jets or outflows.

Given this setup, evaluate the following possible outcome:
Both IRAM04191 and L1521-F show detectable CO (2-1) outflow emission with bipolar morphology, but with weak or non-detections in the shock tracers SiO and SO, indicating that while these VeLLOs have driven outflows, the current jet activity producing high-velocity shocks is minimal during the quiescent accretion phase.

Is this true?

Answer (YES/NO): NO